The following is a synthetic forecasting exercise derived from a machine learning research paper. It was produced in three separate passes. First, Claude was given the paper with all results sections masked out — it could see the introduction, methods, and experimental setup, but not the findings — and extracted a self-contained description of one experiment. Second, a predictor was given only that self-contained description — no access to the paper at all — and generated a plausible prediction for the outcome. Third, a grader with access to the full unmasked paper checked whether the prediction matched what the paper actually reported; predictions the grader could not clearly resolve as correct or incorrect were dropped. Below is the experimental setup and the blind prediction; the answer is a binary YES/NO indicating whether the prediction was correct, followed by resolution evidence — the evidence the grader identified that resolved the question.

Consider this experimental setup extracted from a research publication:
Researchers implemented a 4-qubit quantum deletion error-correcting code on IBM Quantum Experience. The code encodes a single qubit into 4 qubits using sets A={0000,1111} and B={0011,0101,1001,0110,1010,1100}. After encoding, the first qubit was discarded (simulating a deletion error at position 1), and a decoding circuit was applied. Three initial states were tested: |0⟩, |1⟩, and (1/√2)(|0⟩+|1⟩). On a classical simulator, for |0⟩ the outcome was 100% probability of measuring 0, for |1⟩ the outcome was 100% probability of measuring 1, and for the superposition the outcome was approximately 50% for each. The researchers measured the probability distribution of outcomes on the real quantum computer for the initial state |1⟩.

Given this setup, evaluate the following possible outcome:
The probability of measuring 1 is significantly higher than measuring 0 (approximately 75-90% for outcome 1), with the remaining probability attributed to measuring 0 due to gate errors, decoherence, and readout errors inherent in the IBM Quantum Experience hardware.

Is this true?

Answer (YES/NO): NO